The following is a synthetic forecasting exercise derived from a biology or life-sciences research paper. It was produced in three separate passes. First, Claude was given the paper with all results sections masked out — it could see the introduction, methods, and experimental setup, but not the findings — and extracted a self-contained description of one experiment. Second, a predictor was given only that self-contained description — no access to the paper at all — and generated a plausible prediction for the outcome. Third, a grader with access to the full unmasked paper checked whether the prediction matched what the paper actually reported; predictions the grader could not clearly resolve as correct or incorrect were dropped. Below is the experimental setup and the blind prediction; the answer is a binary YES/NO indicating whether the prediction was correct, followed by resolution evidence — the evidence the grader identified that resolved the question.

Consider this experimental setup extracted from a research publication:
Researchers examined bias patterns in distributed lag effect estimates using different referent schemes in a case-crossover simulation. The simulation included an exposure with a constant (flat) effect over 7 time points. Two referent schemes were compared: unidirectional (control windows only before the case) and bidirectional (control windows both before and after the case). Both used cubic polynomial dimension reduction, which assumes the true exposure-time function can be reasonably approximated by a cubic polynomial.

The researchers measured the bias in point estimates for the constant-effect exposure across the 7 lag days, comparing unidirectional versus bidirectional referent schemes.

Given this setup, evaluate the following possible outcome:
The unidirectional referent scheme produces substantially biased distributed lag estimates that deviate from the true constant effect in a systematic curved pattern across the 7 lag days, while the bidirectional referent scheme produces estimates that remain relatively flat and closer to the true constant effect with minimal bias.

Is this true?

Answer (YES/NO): NO